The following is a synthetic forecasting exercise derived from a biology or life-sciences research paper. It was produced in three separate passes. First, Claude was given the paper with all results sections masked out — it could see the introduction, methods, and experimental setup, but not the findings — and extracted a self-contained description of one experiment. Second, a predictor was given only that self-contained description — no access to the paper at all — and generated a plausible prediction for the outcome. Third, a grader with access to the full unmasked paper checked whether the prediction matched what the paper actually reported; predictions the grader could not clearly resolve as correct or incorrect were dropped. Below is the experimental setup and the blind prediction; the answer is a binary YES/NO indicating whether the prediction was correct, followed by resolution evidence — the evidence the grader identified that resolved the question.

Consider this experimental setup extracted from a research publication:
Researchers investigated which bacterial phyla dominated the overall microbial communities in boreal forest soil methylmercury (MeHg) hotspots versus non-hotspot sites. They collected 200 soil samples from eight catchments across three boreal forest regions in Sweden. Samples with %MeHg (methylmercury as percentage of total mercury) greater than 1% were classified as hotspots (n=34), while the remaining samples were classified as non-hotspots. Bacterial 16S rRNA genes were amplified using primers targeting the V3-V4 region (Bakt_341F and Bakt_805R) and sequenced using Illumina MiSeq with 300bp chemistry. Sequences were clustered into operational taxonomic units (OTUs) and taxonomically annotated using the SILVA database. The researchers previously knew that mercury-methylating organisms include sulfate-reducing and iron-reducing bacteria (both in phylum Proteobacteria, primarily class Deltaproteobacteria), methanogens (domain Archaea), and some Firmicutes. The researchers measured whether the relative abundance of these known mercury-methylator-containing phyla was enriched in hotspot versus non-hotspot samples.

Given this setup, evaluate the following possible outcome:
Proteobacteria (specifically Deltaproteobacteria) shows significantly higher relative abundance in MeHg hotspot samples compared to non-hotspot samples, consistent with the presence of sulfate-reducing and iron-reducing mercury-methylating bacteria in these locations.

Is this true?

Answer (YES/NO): NO